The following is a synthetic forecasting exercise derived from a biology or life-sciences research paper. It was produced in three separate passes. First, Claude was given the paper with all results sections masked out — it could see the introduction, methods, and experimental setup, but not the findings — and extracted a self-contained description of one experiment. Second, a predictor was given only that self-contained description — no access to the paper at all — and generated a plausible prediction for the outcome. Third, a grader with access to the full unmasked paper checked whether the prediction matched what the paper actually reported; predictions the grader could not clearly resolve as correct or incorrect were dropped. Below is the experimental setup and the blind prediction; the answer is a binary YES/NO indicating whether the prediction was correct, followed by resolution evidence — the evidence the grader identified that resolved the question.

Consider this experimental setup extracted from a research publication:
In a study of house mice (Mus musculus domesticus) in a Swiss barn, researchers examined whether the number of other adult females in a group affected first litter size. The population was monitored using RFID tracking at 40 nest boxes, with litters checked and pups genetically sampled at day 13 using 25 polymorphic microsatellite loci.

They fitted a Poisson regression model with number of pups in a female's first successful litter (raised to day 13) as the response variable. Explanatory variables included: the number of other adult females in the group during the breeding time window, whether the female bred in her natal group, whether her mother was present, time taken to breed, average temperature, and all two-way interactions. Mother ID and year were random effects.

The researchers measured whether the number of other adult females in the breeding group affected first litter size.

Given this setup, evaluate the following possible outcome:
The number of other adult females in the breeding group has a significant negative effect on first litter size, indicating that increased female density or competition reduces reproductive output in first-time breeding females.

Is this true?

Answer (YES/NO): YES